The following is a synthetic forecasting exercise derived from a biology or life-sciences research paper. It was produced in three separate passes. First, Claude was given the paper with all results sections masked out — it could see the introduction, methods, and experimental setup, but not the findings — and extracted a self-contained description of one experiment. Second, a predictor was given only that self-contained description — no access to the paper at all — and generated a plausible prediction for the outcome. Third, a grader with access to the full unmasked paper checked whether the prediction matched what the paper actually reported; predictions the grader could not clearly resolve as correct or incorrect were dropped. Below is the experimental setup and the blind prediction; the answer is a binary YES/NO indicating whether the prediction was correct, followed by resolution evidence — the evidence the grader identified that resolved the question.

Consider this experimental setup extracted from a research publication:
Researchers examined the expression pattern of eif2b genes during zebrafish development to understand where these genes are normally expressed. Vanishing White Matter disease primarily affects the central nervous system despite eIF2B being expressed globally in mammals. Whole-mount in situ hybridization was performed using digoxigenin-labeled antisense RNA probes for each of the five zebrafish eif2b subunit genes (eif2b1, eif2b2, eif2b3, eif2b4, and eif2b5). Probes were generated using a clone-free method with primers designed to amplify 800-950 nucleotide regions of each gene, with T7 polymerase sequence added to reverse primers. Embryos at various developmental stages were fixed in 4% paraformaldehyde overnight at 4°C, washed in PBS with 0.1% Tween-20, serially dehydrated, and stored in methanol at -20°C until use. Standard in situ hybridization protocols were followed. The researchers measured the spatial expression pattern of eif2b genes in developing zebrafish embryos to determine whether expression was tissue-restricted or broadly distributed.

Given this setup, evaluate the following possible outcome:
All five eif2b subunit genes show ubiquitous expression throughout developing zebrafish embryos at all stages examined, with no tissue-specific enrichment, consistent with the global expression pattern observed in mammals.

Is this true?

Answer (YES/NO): NO